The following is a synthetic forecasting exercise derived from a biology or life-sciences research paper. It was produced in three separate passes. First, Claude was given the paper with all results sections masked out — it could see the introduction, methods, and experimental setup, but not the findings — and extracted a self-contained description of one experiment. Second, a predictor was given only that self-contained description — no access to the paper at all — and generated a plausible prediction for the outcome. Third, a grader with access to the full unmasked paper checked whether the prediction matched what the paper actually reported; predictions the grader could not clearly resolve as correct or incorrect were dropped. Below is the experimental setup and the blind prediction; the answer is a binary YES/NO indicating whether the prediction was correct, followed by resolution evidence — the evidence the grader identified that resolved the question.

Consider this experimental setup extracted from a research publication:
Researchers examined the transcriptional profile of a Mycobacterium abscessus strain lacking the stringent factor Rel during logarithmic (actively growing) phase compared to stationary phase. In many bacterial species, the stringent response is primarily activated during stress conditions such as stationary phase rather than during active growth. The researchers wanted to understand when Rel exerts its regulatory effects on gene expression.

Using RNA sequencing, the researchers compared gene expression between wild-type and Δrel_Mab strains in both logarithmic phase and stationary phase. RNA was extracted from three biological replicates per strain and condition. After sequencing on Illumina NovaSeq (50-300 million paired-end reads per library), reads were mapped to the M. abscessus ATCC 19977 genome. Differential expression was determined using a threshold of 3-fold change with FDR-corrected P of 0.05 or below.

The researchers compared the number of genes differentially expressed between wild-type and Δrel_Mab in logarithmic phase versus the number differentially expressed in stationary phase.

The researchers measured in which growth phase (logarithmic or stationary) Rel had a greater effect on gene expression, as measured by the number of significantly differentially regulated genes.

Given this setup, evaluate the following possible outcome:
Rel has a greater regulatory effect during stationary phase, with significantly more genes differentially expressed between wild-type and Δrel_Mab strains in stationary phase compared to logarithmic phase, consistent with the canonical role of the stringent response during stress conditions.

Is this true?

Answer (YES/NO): YES